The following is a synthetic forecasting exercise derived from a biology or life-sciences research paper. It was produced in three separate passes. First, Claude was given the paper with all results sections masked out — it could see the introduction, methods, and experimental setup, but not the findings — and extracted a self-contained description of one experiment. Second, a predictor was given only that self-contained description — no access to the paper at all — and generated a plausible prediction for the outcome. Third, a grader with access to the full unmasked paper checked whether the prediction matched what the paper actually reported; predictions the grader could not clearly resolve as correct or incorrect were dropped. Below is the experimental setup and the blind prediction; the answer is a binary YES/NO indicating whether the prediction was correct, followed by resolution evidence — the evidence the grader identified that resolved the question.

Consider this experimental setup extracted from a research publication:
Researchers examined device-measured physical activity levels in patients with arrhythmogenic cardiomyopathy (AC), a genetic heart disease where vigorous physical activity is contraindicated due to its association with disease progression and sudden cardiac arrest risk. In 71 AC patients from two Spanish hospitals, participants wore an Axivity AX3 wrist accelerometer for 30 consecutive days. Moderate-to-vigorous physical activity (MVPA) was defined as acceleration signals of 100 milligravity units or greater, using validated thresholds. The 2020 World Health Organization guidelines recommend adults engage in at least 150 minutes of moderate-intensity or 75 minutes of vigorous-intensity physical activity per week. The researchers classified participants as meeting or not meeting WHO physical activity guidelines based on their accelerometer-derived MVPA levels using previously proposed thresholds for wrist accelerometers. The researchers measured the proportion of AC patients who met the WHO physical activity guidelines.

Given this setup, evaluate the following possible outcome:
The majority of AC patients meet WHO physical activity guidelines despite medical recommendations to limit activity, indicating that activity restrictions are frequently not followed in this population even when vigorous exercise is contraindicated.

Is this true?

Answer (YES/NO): NO